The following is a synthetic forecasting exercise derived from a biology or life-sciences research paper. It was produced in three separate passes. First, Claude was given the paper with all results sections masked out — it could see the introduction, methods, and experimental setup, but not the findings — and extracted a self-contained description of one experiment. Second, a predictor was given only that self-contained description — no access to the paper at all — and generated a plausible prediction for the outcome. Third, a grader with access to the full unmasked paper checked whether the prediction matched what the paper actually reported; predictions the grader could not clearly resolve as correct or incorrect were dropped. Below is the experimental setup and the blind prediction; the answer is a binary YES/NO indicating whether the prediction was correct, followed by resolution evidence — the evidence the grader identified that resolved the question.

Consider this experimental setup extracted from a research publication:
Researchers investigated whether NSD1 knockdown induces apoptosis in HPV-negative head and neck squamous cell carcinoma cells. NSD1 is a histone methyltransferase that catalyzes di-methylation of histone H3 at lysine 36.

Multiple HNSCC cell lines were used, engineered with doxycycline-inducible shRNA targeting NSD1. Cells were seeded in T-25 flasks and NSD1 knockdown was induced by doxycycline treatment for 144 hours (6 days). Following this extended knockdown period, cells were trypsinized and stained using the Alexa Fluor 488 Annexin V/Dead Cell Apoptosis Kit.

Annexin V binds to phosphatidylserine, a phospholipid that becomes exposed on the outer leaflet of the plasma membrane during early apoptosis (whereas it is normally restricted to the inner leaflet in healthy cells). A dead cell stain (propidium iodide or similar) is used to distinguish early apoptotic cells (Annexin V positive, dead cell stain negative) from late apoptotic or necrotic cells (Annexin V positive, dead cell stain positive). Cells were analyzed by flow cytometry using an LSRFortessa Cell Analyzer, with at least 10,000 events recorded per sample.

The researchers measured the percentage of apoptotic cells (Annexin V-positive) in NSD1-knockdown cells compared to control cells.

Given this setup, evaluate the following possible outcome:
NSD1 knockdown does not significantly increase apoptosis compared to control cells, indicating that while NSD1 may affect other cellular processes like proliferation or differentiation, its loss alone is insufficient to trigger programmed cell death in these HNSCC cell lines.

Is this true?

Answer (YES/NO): NO